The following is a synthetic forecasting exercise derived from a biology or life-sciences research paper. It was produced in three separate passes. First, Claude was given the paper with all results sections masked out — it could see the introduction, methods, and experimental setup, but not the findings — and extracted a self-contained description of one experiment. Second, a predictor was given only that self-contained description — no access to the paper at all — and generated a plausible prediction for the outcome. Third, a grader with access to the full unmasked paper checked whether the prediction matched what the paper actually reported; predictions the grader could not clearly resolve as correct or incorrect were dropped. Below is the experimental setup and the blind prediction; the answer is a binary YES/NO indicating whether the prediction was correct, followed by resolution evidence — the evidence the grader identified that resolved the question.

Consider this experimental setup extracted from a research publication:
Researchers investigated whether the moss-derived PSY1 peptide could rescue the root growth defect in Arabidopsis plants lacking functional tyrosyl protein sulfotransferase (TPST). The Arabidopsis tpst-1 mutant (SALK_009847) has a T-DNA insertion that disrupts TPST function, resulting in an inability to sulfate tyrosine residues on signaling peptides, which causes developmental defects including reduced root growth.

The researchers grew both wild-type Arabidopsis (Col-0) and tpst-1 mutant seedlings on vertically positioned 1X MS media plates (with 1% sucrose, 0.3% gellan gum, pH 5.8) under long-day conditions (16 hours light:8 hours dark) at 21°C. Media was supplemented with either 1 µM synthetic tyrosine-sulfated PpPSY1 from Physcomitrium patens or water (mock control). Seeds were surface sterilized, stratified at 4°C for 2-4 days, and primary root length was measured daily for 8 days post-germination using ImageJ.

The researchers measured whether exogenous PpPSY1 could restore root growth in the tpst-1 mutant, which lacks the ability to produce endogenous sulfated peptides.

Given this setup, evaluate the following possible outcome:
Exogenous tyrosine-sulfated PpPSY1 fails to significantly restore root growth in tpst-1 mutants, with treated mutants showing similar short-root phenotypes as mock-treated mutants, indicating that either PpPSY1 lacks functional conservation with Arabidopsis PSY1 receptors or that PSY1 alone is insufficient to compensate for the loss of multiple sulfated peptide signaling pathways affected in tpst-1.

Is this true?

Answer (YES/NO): NO